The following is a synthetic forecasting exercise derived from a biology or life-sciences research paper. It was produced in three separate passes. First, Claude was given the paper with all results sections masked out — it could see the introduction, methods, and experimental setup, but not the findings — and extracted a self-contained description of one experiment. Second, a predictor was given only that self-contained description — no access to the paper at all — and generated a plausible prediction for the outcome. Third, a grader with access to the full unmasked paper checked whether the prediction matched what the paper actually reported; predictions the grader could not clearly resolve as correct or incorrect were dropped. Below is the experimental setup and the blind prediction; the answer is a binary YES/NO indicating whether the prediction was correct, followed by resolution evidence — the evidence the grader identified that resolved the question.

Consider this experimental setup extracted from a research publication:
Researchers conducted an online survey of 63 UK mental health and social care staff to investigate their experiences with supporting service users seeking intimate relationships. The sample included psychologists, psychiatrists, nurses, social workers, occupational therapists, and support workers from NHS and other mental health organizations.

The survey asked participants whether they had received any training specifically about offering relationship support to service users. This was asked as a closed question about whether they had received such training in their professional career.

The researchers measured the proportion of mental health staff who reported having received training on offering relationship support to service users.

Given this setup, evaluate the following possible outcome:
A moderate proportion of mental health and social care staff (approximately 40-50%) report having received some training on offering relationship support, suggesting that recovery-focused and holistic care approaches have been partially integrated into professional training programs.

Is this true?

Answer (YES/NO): NO